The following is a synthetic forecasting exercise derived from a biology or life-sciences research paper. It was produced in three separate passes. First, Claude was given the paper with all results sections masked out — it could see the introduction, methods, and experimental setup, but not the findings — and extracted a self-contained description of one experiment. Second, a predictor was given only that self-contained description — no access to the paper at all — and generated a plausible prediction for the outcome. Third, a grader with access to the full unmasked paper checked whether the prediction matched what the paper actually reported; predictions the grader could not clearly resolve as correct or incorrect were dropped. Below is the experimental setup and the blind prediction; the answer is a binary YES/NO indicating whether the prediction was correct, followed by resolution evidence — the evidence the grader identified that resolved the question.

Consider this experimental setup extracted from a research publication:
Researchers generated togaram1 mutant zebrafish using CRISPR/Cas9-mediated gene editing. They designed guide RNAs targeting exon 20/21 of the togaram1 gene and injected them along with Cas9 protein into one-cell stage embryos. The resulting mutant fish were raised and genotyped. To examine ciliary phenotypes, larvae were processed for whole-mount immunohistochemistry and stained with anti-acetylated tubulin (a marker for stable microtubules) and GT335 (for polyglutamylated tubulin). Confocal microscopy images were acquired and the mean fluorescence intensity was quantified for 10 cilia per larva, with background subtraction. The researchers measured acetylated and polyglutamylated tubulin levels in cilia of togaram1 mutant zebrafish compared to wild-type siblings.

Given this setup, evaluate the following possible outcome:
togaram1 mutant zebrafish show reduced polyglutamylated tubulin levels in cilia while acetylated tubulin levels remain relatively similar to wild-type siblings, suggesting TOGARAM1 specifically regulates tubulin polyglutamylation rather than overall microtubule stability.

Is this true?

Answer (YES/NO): NO